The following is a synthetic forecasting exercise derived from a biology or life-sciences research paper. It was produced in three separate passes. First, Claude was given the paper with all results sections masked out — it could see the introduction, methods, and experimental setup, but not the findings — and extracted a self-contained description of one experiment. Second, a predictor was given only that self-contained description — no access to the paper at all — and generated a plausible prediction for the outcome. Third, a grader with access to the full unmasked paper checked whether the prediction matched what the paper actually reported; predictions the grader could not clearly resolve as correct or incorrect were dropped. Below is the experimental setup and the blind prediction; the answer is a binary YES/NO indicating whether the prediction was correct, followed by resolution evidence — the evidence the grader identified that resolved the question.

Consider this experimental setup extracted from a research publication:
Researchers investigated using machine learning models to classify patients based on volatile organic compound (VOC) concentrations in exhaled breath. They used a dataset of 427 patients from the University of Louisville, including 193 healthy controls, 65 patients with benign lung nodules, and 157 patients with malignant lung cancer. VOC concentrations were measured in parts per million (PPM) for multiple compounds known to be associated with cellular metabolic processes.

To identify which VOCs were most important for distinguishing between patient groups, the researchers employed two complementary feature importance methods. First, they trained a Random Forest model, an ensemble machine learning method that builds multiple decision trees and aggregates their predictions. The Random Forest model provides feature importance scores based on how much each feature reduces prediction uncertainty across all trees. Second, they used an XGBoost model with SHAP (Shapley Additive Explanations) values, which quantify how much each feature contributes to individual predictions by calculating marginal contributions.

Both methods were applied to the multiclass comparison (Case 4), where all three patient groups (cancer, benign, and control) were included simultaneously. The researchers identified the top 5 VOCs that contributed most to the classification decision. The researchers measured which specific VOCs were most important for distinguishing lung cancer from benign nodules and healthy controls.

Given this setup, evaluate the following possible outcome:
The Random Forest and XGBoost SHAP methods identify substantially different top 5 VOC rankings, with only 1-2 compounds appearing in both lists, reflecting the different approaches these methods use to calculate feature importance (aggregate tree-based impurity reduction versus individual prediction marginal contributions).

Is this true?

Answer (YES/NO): NO